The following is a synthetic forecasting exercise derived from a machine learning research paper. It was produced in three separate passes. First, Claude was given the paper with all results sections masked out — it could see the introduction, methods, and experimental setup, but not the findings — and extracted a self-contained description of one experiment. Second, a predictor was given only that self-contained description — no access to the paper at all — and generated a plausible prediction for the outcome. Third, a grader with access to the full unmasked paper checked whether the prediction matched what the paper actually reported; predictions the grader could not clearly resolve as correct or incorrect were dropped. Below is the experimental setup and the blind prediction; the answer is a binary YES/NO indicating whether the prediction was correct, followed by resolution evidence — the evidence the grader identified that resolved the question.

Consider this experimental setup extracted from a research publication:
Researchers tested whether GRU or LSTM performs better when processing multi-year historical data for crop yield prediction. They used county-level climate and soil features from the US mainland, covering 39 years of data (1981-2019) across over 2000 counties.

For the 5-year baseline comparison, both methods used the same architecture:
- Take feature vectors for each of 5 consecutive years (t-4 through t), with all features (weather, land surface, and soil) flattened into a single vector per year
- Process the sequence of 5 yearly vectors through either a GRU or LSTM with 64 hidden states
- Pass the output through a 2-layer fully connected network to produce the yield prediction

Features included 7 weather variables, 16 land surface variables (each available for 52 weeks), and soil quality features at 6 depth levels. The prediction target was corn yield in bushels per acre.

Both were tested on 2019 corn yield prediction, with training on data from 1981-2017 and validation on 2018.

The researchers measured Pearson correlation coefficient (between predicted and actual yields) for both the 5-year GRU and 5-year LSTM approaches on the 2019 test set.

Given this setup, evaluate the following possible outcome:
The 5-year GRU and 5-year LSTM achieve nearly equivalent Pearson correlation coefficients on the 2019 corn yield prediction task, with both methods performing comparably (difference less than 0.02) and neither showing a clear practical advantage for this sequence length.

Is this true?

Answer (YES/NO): YES